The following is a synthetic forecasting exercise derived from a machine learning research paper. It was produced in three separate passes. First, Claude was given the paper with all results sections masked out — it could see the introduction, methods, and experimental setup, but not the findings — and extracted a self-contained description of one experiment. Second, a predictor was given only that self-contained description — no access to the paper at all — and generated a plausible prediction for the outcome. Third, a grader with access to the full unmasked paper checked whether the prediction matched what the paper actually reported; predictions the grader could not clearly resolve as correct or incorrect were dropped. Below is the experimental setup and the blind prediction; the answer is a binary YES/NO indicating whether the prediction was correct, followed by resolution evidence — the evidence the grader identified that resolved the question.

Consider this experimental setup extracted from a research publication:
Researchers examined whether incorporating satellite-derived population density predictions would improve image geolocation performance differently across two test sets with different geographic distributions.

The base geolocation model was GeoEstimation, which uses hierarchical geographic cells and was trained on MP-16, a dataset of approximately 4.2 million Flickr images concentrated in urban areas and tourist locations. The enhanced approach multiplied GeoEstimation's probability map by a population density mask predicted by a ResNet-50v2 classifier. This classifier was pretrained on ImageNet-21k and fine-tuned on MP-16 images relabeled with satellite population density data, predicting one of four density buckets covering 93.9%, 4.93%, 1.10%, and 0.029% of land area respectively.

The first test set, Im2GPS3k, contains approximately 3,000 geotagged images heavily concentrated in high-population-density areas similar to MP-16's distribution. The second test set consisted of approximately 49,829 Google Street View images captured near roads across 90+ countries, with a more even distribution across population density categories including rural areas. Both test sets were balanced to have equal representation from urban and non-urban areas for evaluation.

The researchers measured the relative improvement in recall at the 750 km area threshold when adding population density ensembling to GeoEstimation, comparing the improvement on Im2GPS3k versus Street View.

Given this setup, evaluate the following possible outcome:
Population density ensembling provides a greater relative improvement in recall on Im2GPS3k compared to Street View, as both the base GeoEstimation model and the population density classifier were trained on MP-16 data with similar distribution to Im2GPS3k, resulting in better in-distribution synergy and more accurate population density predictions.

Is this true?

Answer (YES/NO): NO